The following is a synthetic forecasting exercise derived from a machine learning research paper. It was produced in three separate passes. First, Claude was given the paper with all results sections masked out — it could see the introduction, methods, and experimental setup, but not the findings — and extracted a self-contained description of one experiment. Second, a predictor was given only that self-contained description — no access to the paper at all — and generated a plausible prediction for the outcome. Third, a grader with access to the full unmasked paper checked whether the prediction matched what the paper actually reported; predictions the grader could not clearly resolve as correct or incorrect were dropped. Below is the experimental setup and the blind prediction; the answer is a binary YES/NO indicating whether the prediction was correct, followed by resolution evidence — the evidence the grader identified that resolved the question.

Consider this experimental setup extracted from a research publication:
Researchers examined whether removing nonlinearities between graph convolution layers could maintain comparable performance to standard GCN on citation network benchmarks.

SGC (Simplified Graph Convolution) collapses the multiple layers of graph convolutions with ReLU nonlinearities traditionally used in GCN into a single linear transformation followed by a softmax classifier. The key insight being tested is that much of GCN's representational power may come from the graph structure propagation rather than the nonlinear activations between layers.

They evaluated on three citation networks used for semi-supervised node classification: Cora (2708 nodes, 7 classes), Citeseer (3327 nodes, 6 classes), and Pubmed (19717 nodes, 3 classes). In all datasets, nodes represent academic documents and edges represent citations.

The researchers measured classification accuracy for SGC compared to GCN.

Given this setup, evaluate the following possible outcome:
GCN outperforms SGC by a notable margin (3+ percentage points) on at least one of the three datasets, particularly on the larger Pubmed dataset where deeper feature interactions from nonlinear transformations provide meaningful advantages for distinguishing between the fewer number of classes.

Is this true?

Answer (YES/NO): NO